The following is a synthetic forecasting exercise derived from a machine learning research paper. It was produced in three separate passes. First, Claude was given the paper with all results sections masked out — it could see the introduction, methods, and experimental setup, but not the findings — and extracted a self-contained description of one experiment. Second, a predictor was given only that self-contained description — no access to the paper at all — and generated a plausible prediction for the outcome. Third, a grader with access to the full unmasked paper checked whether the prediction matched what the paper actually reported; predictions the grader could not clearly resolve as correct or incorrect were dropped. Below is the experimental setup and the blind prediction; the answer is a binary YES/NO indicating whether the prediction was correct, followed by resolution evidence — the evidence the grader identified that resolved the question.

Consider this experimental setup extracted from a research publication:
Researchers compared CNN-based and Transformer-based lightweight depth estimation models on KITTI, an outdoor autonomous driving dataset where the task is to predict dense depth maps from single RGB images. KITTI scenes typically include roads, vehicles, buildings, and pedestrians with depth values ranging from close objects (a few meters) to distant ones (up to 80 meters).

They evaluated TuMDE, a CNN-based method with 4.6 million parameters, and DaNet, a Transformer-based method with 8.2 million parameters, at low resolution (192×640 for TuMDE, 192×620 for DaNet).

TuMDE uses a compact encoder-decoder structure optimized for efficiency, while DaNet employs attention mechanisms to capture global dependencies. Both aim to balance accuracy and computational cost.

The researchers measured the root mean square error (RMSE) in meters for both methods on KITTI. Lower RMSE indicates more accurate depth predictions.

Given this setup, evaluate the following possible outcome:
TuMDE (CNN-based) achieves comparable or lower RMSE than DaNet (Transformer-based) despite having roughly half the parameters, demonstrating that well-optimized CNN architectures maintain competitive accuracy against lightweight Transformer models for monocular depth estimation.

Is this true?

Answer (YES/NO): YES